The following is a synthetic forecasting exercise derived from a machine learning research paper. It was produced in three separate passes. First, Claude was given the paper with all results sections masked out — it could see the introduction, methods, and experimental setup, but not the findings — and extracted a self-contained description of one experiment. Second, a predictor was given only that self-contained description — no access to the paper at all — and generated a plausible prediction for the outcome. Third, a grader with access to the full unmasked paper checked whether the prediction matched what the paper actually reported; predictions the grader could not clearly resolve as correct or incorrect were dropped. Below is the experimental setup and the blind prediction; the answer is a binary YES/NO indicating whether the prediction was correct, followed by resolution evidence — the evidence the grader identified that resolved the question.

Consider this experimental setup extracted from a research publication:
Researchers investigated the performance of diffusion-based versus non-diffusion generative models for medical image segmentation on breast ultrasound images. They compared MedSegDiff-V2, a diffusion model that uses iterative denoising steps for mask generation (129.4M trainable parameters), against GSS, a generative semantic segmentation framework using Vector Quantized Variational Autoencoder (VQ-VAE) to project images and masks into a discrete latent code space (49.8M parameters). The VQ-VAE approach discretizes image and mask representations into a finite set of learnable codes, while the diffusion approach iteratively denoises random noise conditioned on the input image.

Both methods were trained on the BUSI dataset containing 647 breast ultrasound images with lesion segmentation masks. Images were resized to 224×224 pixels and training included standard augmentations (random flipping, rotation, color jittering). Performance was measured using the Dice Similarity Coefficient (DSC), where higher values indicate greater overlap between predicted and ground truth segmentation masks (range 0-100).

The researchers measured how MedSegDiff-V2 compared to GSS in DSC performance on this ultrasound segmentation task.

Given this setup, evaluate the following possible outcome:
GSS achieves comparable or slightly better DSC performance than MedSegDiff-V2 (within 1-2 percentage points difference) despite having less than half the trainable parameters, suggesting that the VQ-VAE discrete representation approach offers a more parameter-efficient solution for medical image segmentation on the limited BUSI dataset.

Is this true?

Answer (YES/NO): NO